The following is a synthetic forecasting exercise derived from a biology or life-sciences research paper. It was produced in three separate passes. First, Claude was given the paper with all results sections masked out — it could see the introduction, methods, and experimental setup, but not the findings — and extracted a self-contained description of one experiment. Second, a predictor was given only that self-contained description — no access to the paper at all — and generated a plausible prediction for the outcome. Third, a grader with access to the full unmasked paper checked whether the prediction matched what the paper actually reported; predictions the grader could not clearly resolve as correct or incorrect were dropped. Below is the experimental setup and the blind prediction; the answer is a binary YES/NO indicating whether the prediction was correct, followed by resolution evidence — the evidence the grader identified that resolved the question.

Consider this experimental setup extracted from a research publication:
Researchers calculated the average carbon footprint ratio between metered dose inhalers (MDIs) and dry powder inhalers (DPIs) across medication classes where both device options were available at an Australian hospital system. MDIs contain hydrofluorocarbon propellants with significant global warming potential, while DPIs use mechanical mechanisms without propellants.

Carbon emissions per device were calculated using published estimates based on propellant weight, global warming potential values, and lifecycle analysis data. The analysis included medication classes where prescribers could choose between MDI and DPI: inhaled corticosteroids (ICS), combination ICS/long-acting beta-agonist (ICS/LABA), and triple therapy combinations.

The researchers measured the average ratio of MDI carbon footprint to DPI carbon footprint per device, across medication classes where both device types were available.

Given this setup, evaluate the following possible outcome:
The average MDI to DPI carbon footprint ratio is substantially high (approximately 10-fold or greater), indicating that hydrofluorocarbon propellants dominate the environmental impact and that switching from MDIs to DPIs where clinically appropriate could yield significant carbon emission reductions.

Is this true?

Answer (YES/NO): YES